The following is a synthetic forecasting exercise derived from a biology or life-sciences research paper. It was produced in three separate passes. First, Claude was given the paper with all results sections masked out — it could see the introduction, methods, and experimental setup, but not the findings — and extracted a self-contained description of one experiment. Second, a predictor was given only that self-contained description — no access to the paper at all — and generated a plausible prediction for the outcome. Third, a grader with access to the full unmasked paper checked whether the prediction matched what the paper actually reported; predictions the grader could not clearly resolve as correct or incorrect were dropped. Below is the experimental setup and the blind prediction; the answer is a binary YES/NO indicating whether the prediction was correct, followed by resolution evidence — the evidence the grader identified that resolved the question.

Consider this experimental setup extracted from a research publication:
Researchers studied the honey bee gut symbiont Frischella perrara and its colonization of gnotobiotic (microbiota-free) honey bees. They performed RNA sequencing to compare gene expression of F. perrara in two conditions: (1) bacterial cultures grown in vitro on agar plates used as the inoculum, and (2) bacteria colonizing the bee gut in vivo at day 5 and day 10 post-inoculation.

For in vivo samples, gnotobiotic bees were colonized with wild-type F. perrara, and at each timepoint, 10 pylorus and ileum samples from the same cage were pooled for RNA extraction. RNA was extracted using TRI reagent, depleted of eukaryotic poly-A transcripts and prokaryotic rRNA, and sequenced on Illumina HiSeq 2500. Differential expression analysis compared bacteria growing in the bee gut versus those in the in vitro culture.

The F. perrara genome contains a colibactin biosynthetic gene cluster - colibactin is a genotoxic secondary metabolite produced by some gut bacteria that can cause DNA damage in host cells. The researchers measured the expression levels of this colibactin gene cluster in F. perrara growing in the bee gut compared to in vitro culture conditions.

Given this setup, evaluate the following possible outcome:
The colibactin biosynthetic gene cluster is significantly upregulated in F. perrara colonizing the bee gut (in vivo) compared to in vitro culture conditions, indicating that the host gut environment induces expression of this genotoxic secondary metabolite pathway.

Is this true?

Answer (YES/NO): NO